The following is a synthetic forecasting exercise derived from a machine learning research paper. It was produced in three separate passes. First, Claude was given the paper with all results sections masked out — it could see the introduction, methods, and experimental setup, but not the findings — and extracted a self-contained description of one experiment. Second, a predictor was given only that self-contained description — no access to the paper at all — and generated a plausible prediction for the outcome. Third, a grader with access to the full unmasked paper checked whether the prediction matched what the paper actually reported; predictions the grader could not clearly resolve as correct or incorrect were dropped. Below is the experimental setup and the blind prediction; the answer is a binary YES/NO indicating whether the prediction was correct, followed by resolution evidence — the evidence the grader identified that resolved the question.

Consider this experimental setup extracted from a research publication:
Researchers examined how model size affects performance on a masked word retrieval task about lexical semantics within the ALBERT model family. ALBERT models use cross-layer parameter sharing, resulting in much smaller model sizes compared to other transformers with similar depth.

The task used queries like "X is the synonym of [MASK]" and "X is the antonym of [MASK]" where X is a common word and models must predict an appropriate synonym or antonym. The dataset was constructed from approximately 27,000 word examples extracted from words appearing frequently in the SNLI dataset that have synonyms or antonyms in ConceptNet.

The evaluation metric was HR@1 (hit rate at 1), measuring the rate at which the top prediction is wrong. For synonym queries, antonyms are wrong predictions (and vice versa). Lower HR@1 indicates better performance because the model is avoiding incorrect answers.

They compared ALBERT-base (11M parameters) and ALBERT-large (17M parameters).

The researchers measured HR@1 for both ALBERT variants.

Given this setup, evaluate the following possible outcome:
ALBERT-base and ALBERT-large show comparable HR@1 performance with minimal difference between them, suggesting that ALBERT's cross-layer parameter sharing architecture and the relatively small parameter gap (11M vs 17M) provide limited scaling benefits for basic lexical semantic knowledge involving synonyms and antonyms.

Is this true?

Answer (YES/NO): NO